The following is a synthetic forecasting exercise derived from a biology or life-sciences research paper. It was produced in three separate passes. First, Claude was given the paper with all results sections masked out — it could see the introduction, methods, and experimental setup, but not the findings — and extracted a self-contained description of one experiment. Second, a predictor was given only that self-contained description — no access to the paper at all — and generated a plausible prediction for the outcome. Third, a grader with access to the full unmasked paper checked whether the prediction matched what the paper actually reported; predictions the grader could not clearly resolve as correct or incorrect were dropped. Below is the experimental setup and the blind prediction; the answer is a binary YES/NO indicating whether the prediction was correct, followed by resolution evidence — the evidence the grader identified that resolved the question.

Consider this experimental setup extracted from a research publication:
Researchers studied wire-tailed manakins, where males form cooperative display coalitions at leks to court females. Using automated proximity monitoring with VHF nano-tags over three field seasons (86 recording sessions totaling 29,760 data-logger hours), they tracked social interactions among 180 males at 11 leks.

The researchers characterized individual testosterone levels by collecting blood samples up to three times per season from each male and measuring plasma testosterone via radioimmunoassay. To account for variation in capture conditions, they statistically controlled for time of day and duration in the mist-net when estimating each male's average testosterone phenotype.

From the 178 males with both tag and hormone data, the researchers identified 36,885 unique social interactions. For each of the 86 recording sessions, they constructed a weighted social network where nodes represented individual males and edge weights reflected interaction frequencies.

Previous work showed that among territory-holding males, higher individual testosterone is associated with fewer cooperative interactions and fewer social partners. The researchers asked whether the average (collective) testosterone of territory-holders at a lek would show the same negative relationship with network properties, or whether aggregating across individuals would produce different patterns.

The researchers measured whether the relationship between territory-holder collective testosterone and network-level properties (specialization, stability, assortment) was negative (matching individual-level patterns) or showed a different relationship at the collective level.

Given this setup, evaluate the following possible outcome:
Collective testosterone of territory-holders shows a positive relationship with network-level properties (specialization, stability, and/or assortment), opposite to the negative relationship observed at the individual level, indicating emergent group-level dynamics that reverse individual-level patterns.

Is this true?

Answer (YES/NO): NO